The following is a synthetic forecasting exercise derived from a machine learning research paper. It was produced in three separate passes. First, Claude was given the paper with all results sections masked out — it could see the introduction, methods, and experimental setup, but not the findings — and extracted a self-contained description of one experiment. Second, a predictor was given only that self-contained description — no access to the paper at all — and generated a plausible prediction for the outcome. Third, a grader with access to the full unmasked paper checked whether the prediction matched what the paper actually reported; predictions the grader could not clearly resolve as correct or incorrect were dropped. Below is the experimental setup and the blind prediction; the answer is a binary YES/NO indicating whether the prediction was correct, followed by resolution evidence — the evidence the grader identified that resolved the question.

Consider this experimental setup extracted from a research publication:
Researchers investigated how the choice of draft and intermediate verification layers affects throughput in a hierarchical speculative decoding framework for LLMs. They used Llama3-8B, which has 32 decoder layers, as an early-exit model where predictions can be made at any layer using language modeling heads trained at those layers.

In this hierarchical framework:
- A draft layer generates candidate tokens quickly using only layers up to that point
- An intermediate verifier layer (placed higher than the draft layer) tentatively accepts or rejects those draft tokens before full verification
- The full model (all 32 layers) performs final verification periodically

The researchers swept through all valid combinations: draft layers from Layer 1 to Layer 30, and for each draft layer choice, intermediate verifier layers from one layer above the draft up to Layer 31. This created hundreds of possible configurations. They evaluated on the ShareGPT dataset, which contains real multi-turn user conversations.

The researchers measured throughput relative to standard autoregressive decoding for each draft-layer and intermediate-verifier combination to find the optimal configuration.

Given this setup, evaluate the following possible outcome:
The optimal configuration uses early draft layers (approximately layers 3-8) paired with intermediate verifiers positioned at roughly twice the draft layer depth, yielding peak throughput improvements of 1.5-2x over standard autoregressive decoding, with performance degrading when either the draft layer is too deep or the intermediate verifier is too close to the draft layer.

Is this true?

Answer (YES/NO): NO